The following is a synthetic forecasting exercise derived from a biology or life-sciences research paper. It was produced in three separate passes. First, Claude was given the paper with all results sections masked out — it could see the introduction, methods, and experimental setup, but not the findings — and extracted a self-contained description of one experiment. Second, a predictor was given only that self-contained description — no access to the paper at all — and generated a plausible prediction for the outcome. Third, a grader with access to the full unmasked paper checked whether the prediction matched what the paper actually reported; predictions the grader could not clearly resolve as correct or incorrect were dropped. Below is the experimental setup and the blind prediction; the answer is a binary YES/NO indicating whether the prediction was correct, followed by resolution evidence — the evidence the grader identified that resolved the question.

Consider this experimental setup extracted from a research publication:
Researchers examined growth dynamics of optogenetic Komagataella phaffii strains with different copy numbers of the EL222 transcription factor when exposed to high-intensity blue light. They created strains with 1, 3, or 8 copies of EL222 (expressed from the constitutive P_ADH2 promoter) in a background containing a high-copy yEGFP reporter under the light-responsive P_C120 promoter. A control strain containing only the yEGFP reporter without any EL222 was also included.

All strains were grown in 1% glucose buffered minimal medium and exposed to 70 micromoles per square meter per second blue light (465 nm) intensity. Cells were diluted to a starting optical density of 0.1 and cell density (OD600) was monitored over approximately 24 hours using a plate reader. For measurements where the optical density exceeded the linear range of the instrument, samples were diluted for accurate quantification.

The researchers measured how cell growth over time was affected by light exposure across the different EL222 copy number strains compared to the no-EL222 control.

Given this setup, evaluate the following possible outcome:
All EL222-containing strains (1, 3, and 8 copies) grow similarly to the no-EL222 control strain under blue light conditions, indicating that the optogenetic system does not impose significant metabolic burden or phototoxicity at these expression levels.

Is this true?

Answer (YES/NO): NO